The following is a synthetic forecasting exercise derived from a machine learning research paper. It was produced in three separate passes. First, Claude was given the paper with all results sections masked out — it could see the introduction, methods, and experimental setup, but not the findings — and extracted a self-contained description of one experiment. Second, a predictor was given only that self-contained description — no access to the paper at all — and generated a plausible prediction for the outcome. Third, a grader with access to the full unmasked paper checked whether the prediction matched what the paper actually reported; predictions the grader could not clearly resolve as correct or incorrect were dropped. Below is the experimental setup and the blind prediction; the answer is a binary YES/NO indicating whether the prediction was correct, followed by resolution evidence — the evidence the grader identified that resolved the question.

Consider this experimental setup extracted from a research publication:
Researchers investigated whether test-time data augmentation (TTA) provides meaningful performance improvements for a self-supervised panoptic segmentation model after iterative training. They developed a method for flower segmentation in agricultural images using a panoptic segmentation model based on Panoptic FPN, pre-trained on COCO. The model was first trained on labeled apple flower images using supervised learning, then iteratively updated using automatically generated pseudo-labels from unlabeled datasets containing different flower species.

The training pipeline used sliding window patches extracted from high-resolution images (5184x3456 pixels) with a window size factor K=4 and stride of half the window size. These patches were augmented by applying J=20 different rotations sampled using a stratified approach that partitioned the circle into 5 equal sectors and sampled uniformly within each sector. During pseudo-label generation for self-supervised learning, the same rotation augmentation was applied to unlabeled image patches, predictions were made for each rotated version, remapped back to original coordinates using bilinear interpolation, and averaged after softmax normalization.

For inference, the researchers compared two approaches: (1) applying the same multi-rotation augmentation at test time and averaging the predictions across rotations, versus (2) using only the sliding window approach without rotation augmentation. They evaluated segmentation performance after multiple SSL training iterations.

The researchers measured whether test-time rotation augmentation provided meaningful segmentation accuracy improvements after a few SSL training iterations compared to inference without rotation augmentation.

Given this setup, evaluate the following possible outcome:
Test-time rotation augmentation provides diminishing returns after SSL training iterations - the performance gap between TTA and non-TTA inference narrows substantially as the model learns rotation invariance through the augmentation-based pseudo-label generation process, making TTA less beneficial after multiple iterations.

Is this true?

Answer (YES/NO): YES